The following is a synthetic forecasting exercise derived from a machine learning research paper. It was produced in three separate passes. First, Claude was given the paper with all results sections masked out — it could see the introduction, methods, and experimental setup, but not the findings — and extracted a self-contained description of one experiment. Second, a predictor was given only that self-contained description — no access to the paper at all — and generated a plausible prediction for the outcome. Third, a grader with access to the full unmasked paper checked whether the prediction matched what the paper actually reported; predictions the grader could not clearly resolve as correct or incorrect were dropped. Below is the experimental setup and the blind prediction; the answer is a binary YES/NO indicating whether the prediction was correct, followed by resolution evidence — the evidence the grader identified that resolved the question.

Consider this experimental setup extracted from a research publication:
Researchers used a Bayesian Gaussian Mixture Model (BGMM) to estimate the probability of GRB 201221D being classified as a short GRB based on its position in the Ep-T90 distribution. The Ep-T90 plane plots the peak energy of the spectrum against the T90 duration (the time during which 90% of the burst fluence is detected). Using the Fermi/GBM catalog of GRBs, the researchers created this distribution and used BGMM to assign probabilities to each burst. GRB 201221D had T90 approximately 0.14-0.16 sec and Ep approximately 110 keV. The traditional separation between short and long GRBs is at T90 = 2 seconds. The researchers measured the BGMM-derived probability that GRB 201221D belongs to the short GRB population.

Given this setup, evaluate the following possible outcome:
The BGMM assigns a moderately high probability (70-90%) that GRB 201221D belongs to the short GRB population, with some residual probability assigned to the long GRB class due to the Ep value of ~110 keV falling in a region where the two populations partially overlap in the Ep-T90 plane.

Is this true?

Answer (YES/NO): NO